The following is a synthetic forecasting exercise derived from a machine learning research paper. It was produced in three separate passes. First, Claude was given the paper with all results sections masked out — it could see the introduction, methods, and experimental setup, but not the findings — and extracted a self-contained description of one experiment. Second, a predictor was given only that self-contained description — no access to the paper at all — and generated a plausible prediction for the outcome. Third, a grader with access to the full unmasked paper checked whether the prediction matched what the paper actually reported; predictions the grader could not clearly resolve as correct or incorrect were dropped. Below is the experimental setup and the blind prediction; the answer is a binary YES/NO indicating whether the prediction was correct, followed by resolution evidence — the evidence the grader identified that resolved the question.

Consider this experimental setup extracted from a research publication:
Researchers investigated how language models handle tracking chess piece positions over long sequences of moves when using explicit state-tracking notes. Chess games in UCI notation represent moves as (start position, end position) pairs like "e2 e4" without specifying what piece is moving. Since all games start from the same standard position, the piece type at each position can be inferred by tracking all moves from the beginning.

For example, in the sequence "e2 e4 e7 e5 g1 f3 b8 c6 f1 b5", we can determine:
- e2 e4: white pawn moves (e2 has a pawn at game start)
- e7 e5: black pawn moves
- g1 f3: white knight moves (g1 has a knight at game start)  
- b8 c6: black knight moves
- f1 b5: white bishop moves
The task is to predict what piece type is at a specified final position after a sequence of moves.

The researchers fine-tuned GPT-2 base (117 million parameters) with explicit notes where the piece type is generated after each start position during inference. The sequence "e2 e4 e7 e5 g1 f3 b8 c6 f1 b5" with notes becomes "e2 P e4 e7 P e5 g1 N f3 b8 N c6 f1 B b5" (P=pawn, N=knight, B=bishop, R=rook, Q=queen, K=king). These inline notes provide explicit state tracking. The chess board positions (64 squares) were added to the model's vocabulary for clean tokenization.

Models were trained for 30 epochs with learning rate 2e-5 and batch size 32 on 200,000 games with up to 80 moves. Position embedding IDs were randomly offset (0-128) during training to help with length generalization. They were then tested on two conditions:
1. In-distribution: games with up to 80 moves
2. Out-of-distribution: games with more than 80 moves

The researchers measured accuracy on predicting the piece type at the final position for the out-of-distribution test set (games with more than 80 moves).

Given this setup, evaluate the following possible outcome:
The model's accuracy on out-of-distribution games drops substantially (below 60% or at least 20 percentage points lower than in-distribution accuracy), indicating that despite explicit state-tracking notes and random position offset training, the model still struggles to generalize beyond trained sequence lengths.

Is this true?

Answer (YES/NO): NO